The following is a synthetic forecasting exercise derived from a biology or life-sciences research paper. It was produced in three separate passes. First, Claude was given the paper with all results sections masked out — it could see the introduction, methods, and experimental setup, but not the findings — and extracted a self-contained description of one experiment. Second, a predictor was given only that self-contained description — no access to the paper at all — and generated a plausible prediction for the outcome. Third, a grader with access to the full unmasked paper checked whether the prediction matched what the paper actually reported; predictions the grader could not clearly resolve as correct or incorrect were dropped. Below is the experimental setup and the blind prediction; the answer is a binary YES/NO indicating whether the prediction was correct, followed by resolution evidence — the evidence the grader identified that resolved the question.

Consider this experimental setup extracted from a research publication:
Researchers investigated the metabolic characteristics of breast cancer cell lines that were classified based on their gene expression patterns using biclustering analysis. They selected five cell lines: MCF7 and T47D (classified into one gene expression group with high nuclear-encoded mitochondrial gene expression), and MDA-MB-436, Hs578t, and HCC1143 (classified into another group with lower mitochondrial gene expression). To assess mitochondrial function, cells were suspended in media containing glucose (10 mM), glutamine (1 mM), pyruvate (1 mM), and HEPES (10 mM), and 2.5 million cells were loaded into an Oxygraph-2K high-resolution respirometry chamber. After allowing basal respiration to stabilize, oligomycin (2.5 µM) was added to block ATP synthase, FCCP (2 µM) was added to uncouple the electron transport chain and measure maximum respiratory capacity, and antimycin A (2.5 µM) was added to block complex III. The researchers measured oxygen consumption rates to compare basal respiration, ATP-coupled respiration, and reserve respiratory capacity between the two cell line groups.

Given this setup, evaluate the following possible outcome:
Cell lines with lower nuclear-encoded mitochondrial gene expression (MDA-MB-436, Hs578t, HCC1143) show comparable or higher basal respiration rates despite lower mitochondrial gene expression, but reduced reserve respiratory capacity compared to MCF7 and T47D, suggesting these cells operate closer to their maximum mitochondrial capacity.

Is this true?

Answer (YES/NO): NO